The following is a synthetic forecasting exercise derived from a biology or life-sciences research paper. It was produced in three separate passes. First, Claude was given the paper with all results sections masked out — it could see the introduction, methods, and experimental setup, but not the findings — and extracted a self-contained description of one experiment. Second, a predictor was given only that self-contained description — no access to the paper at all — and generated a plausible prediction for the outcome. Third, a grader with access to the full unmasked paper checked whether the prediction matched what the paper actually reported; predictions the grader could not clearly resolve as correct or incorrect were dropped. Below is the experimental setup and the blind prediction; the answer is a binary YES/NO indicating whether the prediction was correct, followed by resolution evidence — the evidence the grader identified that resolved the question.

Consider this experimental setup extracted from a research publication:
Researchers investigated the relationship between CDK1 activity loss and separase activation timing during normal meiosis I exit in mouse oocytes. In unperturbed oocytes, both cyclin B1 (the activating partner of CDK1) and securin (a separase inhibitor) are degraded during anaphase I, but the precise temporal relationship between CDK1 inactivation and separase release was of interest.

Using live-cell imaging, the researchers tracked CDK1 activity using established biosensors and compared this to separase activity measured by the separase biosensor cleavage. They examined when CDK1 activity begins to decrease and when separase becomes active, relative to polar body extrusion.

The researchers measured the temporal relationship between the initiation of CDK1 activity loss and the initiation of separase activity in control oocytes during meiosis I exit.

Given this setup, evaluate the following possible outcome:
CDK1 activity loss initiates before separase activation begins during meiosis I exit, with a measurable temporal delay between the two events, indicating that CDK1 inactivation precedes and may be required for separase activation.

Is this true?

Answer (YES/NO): YES